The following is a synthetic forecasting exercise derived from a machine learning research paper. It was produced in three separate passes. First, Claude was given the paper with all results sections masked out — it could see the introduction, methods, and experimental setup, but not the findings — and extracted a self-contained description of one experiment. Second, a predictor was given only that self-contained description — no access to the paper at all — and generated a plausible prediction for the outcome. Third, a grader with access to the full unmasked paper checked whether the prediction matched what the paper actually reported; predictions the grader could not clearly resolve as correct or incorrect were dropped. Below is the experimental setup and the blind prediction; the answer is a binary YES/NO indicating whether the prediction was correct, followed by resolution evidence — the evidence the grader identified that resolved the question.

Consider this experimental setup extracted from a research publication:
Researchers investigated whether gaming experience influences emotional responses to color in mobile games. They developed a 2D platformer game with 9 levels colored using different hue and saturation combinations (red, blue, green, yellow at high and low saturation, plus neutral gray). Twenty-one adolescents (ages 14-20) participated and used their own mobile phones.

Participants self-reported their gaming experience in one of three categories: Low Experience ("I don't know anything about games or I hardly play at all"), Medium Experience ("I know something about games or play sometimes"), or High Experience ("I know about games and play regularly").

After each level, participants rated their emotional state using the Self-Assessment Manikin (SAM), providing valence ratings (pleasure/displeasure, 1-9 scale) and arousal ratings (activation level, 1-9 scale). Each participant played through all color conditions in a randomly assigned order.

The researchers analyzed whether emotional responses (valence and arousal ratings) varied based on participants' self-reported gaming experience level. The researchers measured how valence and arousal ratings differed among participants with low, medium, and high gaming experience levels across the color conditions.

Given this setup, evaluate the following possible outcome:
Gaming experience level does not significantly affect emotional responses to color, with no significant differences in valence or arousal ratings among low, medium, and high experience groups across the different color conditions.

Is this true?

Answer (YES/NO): NO